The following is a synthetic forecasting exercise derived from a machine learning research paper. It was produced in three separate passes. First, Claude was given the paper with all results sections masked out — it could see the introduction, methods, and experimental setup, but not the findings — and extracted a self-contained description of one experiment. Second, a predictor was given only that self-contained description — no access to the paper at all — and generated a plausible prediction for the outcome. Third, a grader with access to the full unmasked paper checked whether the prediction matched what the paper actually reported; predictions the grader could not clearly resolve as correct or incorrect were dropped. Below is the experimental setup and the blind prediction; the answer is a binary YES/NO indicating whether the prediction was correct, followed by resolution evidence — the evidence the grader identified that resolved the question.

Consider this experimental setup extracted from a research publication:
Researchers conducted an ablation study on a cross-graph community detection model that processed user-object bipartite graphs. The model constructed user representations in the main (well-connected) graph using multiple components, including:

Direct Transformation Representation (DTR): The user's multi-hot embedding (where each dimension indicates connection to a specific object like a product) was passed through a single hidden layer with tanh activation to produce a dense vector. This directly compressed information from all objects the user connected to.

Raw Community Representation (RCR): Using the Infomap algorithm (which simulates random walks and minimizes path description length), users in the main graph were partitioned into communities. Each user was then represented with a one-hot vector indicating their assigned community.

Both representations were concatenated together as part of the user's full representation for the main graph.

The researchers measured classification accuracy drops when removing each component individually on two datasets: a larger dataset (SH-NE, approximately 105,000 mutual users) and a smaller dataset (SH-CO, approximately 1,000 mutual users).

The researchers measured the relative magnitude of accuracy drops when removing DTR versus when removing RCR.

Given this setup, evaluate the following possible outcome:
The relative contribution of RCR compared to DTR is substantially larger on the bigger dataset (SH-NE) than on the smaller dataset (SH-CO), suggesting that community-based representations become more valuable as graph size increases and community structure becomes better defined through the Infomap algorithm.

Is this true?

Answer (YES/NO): YES